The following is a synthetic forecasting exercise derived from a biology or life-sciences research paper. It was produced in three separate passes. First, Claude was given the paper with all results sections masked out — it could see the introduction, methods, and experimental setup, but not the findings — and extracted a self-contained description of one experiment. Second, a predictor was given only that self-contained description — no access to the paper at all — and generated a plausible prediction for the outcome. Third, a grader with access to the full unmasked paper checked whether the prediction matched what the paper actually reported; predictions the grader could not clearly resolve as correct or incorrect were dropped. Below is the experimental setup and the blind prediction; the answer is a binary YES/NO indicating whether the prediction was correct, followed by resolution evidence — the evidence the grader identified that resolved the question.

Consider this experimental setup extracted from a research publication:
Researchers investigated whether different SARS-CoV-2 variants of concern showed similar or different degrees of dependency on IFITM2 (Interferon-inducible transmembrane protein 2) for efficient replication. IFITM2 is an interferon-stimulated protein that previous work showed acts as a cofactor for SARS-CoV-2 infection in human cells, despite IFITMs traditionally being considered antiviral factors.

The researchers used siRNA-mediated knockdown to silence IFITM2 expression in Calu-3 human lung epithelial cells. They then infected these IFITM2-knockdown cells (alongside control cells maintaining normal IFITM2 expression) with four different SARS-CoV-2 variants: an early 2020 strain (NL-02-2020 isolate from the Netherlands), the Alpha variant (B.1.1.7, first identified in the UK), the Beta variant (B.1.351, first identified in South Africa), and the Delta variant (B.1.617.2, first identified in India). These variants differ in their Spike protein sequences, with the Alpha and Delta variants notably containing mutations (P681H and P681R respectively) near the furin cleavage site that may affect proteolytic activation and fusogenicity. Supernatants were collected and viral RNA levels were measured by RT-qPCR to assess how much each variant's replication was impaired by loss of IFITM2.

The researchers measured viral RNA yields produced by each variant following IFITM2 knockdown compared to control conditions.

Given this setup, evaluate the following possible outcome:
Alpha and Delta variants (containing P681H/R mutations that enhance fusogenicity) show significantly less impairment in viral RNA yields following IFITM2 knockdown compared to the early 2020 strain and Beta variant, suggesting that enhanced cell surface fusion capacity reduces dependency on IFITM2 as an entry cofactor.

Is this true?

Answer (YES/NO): NO